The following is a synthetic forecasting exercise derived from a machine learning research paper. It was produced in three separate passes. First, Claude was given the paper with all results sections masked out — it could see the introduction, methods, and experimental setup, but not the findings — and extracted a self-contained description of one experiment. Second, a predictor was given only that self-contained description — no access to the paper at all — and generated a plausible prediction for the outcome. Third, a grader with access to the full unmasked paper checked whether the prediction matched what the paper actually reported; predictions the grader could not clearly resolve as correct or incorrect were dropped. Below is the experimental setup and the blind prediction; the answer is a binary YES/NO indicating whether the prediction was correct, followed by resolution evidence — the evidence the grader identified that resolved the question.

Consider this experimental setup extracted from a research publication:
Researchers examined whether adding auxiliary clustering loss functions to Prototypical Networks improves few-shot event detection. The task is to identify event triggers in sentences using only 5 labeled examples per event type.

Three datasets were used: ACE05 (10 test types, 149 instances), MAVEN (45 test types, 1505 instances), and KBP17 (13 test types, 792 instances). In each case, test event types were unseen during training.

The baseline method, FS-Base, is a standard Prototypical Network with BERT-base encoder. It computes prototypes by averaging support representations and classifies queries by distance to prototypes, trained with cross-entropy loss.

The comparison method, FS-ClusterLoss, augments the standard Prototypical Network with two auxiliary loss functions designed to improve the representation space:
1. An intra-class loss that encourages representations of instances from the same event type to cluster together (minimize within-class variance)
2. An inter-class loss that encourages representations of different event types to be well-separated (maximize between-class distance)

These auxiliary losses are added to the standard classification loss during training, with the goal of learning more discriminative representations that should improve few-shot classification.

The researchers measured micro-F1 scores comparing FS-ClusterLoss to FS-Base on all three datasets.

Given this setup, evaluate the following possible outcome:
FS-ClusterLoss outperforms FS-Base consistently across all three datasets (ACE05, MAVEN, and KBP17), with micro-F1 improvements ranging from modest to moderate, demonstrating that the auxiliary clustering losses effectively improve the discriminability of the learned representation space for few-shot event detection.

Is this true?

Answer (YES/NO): NO